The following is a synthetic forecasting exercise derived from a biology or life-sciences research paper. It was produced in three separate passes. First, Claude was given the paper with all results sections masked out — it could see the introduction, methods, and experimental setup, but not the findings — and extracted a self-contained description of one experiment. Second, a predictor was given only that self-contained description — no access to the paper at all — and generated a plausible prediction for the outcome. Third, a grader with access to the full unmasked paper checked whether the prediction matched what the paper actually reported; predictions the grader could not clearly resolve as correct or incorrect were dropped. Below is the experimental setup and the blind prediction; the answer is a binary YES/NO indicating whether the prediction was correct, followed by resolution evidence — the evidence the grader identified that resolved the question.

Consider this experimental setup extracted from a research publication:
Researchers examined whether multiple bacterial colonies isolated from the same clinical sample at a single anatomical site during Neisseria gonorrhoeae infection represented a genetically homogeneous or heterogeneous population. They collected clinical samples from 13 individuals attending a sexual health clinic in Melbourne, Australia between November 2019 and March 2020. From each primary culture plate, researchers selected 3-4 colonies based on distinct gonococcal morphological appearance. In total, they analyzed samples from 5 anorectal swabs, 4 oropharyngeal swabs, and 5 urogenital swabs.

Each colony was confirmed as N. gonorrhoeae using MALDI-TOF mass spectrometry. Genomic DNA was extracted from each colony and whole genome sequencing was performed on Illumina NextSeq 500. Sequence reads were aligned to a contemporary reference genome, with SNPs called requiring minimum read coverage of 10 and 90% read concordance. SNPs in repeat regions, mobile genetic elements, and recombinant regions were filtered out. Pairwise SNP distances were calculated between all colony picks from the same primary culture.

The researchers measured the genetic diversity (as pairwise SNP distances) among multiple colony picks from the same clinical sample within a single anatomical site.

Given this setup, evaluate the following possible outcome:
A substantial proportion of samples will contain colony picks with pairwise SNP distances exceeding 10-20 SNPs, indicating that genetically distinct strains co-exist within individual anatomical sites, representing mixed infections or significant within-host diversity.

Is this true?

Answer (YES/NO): NO